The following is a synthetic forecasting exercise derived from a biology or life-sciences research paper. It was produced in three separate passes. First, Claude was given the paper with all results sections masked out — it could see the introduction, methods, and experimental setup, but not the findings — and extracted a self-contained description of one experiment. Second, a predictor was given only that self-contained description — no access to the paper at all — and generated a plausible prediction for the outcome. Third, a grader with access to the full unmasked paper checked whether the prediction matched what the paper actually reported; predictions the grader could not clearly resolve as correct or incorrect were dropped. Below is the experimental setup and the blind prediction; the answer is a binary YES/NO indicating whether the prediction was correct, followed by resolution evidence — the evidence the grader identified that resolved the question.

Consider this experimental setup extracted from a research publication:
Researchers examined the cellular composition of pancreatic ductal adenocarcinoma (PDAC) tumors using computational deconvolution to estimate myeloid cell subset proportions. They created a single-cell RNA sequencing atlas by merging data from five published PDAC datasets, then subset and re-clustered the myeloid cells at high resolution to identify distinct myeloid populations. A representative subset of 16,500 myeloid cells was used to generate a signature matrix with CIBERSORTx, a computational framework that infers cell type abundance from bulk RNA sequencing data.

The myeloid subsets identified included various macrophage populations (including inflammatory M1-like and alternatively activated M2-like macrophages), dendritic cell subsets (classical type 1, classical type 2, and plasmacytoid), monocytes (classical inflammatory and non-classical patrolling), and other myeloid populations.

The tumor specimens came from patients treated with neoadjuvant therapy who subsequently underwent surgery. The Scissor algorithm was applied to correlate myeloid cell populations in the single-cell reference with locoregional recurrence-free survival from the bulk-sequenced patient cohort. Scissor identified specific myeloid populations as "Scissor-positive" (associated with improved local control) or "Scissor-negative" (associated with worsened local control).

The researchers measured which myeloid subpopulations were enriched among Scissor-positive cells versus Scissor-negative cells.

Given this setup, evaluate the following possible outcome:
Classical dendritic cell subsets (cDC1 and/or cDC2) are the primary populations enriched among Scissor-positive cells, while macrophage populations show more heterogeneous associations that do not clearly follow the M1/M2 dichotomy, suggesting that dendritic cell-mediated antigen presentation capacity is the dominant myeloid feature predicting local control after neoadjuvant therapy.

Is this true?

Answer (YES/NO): NO